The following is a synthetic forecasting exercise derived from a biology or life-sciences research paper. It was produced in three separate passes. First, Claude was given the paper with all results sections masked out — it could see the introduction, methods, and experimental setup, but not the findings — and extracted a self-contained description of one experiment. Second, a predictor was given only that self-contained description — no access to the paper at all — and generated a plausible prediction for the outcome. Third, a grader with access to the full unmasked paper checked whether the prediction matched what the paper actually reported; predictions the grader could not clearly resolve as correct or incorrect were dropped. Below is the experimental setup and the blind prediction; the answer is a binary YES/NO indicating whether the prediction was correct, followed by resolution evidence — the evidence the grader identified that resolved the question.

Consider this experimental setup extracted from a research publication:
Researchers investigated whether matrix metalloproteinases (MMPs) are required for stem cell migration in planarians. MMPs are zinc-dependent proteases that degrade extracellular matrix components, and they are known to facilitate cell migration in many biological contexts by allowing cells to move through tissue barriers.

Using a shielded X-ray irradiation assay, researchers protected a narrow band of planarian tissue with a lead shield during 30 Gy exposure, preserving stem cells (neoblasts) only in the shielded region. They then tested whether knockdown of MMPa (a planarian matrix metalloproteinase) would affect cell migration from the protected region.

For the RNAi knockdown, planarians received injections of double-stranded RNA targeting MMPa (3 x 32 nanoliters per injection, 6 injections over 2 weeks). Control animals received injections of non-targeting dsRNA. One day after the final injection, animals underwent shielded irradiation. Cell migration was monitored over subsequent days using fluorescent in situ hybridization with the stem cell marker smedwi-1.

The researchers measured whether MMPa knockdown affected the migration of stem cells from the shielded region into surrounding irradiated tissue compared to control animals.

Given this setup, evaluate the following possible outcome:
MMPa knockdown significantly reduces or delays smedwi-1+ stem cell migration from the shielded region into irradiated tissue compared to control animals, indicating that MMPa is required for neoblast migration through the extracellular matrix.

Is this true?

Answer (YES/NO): YES